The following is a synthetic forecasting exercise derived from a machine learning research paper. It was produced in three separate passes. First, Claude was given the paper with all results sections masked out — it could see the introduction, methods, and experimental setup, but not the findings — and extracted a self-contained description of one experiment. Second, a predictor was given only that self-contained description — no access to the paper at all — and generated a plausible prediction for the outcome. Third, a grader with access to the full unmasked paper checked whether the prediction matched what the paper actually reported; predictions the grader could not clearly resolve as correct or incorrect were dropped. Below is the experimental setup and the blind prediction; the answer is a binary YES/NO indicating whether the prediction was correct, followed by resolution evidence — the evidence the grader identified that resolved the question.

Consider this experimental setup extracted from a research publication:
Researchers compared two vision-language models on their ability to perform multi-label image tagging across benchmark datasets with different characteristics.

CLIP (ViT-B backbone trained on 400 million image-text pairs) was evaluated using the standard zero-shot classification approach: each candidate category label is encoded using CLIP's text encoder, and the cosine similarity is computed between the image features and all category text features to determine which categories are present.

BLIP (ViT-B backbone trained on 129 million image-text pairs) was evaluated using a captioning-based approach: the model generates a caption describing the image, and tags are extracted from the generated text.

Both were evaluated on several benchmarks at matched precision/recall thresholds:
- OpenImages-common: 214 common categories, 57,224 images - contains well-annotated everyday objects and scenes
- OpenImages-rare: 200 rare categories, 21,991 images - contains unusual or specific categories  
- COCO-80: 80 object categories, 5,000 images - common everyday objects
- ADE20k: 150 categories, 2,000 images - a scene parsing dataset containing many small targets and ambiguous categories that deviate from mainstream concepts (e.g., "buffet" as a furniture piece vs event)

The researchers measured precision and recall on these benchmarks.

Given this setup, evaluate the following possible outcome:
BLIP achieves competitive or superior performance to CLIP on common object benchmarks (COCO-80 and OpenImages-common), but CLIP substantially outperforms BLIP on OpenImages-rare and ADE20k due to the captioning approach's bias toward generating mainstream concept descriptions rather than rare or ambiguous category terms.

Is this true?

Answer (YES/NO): NO